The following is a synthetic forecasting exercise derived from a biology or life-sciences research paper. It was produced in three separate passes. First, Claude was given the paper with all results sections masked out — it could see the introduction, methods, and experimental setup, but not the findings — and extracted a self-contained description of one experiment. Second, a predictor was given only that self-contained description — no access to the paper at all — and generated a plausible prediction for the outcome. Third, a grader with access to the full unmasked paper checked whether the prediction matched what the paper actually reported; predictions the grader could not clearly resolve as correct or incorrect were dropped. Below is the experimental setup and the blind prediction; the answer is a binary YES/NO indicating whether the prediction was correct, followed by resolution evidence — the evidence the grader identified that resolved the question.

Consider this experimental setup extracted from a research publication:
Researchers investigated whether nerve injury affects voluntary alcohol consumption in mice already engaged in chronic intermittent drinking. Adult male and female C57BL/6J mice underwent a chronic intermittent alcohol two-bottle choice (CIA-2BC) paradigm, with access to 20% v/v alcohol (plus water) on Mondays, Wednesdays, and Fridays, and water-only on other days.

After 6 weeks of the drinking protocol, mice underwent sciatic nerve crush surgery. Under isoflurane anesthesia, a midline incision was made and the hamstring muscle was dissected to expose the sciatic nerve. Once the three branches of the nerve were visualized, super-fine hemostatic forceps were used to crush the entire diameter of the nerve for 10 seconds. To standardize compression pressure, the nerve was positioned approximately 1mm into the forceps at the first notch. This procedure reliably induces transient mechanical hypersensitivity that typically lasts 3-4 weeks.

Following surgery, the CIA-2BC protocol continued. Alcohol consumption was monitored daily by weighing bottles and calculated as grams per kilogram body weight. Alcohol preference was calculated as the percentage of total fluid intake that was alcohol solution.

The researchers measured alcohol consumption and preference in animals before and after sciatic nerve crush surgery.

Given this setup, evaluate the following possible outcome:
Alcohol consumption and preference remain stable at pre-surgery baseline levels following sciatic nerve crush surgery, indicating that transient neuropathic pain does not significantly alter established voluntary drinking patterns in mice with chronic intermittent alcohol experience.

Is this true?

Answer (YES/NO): YES